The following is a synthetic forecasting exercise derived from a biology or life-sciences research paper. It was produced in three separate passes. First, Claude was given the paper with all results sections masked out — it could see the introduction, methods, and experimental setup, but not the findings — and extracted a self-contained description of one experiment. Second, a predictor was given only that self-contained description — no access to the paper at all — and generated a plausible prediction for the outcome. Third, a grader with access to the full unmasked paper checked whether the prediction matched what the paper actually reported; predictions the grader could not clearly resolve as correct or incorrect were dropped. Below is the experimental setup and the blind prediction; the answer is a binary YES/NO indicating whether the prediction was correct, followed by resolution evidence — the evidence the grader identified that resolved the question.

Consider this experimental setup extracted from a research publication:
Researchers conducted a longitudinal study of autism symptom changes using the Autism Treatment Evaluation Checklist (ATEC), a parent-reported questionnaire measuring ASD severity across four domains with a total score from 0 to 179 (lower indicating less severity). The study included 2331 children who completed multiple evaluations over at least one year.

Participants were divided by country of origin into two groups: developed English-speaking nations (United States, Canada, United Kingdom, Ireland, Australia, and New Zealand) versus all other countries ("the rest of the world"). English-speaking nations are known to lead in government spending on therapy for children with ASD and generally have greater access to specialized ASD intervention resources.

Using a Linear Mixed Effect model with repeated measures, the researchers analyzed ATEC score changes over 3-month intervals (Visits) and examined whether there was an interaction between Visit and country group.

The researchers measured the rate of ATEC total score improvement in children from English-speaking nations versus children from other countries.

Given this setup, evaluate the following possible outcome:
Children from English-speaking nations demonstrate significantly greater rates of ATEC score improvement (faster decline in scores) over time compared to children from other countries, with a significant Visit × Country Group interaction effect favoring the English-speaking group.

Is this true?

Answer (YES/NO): NO